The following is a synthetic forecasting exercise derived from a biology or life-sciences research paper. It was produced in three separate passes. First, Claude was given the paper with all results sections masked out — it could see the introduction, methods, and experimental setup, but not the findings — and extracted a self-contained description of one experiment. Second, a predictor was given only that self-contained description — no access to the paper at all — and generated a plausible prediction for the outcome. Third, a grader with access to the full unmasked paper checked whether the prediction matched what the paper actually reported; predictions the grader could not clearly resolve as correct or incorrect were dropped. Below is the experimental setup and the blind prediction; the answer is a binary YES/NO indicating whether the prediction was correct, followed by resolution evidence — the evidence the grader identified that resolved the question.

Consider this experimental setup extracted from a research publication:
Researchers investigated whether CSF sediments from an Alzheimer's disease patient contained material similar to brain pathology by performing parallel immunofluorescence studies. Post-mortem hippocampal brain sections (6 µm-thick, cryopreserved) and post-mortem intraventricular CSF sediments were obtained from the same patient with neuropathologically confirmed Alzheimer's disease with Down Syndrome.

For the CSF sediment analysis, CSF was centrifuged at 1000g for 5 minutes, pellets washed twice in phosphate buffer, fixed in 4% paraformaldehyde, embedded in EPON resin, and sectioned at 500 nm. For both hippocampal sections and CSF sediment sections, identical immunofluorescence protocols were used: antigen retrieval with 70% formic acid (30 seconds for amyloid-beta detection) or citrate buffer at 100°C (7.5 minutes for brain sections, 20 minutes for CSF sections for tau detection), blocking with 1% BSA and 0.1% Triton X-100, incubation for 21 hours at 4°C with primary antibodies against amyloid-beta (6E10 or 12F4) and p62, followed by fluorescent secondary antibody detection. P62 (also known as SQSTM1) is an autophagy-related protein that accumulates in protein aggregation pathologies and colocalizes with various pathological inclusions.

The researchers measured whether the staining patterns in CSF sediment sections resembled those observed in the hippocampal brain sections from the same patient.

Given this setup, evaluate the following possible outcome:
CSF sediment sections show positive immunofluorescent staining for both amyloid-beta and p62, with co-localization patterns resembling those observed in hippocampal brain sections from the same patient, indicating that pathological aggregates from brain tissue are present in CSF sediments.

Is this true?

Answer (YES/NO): NO